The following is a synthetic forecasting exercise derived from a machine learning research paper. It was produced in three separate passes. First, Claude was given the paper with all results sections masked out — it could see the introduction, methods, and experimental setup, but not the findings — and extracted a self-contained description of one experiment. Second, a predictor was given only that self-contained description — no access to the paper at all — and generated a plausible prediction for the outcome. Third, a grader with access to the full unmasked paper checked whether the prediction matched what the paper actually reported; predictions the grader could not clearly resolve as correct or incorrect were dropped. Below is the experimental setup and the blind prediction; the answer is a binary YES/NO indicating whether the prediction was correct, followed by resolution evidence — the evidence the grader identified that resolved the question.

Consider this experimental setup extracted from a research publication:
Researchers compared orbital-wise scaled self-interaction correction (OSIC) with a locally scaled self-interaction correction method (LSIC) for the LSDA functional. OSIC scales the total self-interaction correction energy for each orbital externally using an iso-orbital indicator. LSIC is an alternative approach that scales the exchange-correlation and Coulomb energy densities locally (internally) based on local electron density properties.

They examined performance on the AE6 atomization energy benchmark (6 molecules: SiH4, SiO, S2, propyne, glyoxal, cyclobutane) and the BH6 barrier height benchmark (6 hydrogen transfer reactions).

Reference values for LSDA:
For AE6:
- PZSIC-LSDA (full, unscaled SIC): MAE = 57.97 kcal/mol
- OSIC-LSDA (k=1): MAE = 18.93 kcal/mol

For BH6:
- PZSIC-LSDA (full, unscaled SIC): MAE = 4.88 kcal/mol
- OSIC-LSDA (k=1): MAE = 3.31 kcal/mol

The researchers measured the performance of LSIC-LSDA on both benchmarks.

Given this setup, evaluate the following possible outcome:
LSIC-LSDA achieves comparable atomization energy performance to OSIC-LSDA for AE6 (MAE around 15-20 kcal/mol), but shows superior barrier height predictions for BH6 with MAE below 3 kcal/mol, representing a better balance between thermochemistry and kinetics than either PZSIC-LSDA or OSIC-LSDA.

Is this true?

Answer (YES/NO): NO